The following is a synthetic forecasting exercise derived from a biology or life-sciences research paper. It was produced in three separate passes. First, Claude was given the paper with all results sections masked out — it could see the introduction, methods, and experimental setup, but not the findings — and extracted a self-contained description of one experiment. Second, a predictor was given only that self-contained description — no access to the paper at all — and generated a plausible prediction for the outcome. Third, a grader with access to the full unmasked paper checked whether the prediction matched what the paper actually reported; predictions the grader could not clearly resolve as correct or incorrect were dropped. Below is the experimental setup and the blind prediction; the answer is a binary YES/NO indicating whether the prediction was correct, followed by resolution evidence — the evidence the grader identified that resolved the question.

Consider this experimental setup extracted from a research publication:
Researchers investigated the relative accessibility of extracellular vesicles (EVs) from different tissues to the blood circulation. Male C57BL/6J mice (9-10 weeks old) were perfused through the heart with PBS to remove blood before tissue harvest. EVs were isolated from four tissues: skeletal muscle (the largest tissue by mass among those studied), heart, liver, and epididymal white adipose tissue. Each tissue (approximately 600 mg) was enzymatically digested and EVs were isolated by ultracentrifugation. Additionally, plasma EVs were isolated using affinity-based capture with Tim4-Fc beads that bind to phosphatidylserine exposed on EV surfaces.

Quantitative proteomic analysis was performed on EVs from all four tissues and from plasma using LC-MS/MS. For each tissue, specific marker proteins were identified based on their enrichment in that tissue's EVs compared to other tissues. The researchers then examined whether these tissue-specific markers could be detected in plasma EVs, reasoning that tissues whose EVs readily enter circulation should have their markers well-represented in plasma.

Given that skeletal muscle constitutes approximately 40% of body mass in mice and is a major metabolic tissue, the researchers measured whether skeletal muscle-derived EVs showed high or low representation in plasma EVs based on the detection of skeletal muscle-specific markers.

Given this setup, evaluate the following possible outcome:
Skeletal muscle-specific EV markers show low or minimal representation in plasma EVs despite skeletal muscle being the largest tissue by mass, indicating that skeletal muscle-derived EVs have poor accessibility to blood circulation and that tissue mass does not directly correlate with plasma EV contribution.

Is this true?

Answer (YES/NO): YES